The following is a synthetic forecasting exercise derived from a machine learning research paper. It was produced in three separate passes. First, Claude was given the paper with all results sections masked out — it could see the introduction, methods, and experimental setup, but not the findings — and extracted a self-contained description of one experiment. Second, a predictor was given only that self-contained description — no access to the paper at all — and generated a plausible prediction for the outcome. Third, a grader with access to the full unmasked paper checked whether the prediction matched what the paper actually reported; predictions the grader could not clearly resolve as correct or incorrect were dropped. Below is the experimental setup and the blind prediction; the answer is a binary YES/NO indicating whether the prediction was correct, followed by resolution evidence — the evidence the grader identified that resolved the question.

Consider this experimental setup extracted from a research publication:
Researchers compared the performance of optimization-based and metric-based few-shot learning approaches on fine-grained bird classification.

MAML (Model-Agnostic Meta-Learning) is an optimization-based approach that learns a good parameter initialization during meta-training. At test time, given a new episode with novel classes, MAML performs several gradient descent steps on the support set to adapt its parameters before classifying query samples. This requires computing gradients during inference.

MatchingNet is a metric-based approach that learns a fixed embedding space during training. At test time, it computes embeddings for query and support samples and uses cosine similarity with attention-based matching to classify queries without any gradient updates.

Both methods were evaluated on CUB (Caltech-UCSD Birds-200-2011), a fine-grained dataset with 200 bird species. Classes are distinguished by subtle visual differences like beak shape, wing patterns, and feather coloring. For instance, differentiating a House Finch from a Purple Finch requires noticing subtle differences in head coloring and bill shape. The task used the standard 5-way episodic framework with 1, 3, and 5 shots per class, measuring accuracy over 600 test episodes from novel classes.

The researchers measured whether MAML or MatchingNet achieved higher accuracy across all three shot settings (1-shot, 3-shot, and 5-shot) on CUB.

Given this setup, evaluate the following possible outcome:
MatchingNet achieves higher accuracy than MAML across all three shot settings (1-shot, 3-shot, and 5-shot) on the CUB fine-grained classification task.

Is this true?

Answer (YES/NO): YES